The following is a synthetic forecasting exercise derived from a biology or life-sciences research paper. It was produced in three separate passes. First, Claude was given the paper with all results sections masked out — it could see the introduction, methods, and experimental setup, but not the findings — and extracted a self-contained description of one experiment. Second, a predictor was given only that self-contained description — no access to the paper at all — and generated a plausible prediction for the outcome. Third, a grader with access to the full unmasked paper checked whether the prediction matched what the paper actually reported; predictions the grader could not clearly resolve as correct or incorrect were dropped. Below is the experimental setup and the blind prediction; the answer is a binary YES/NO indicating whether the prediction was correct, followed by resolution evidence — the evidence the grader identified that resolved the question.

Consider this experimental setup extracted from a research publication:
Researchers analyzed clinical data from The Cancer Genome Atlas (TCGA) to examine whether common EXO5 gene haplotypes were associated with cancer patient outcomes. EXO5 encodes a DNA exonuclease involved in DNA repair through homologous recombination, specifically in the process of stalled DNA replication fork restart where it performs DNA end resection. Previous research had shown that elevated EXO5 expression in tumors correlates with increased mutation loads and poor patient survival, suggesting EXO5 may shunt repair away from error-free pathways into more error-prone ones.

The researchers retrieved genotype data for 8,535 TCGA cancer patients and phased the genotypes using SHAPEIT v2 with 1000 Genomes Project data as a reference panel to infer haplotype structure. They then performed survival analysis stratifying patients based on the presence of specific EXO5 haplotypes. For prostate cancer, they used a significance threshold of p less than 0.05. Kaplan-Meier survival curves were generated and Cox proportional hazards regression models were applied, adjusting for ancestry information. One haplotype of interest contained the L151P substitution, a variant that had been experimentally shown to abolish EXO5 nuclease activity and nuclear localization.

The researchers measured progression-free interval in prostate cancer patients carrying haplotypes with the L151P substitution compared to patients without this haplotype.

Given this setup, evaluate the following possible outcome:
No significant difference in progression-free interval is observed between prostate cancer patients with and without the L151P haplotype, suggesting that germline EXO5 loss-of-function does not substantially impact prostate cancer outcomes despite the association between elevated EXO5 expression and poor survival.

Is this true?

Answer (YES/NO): NO